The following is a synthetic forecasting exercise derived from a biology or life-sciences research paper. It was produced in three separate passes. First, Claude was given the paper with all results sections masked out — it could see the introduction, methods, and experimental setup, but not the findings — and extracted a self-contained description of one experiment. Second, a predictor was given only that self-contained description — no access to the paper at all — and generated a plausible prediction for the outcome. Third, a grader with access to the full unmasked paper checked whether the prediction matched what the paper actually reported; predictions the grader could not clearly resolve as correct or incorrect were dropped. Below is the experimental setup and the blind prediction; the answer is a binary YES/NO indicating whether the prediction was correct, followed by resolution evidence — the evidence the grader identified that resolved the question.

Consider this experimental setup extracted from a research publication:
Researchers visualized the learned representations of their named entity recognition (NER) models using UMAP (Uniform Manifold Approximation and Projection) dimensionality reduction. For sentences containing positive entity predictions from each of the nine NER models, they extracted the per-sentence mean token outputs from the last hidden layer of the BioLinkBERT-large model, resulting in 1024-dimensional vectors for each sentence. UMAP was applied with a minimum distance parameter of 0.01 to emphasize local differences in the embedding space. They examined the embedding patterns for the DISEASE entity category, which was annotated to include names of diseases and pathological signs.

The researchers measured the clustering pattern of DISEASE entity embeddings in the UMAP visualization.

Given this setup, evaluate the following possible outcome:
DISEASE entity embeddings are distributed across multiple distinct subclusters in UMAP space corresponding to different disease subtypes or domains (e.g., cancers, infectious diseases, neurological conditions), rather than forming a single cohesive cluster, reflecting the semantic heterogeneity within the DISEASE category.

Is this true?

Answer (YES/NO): YES